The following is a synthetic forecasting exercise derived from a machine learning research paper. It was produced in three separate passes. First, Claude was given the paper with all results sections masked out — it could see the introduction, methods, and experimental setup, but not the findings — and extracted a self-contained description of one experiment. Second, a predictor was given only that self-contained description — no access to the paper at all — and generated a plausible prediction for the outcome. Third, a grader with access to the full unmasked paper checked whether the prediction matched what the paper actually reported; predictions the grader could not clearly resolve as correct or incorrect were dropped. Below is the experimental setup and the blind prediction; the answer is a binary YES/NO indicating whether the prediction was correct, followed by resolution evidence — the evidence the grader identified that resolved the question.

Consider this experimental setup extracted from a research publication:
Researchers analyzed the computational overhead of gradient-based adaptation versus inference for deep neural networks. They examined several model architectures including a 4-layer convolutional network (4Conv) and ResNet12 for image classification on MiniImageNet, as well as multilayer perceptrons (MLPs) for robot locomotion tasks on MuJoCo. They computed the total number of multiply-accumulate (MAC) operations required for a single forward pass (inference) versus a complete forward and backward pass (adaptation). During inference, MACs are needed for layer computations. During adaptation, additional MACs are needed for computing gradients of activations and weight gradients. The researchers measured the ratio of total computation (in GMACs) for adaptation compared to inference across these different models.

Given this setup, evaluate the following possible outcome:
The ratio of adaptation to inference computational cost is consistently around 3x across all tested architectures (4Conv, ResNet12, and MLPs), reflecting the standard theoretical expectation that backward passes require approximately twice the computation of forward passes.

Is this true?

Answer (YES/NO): YES